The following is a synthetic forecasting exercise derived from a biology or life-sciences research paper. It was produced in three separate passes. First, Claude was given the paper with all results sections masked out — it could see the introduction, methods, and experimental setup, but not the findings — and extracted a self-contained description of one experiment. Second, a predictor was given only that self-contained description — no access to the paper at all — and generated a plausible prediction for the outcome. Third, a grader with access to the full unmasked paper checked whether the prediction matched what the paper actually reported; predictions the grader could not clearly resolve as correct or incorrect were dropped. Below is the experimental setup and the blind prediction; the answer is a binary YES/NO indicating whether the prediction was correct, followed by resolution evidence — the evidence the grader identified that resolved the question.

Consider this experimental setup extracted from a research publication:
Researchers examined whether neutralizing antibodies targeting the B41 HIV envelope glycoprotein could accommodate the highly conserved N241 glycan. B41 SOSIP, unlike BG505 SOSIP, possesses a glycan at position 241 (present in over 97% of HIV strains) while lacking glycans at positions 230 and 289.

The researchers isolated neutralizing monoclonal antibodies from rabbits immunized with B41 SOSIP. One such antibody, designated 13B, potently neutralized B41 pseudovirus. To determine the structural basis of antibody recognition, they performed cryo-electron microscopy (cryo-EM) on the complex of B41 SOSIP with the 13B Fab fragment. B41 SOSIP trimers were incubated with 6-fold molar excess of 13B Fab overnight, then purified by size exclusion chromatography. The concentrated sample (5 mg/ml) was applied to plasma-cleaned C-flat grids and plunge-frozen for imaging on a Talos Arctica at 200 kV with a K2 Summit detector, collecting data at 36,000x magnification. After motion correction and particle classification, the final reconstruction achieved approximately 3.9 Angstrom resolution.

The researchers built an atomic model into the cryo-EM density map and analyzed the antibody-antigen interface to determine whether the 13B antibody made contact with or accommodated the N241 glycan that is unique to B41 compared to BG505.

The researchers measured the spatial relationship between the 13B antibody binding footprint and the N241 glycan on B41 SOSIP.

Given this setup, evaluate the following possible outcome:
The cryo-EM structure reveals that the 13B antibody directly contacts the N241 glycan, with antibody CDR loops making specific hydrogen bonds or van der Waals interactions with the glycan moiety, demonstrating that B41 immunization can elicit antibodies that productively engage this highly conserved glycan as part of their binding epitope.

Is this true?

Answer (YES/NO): NO